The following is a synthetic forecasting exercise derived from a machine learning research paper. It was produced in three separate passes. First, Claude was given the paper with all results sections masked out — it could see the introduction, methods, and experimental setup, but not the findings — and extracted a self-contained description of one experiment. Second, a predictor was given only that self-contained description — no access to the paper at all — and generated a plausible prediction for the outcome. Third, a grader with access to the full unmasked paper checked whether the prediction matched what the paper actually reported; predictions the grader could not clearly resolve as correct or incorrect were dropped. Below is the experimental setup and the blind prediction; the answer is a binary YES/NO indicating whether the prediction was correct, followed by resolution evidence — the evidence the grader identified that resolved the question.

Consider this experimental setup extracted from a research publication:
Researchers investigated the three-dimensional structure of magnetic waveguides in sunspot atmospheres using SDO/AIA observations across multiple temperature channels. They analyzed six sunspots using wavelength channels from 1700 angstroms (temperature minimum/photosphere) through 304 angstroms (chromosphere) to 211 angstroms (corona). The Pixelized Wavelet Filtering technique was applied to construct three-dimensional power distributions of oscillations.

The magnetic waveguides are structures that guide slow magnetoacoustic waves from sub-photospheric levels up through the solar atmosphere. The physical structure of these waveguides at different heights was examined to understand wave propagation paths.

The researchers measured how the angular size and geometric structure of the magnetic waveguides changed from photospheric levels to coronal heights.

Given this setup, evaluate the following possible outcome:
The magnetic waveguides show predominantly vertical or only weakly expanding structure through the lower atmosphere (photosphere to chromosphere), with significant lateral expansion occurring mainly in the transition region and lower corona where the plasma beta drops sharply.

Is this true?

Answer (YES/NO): NO